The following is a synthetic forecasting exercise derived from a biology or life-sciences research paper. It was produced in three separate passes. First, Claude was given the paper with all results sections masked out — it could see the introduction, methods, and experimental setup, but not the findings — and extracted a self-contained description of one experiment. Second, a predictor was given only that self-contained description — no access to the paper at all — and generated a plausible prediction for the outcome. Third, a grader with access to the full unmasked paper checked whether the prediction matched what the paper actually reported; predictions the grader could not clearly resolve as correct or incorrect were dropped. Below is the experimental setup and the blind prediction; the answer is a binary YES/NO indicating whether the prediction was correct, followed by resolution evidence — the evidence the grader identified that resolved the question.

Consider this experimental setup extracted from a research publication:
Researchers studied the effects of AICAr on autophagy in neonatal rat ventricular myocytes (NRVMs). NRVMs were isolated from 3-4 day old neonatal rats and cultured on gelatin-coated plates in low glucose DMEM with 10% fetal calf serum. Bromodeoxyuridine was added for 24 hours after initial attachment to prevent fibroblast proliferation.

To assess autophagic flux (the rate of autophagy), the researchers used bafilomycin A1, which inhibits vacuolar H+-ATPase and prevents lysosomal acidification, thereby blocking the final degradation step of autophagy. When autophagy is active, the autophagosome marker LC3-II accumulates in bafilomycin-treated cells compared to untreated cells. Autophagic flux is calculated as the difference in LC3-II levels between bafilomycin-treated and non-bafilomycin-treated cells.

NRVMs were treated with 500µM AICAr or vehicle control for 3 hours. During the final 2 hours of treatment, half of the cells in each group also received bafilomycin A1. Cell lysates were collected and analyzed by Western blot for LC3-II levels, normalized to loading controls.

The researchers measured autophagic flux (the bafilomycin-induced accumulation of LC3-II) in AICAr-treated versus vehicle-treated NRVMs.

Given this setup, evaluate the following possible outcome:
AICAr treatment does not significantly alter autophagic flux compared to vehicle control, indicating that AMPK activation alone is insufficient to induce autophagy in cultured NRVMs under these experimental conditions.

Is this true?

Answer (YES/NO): NO